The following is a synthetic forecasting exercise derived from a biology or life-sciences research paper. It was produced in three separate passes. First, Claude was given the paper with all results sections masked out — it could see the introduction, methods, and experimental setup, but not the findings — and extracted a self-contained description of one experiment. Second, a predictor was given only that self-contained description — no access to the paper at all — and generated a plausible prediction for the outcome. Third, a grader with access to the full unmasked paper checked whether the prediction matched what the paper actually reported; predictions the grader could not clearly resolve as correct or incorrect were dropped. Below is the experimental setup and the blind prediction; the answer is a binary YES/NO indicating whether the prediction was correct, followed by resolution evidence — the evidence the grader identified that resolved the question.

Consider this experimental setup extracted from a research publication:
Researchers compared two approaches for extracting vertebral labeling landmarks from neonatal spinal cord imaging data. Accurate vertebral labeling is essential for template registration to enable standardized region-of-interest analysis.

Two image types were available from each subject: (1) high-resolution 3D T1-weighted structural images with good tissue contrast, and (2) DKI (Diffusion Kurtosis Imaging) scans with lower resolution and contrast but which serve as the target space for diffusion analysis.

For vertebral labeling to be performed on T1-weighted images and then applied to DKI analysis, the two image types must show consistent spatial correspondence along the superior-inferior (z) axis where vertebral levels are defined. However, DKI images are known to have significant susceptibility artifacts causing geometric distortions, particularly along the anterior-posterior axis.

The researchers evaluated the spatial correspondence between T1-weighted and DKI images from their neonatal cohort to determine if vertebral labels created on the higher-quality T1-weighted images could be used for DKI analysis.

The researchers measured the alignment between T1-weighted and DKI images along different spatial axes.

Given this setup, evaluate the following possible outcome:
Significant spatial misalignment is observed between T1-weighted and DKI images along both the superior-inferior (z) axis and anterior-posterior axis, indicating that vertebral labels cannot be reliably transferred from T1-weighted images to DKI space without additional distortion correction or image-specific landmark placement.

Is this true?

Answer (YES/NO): NO